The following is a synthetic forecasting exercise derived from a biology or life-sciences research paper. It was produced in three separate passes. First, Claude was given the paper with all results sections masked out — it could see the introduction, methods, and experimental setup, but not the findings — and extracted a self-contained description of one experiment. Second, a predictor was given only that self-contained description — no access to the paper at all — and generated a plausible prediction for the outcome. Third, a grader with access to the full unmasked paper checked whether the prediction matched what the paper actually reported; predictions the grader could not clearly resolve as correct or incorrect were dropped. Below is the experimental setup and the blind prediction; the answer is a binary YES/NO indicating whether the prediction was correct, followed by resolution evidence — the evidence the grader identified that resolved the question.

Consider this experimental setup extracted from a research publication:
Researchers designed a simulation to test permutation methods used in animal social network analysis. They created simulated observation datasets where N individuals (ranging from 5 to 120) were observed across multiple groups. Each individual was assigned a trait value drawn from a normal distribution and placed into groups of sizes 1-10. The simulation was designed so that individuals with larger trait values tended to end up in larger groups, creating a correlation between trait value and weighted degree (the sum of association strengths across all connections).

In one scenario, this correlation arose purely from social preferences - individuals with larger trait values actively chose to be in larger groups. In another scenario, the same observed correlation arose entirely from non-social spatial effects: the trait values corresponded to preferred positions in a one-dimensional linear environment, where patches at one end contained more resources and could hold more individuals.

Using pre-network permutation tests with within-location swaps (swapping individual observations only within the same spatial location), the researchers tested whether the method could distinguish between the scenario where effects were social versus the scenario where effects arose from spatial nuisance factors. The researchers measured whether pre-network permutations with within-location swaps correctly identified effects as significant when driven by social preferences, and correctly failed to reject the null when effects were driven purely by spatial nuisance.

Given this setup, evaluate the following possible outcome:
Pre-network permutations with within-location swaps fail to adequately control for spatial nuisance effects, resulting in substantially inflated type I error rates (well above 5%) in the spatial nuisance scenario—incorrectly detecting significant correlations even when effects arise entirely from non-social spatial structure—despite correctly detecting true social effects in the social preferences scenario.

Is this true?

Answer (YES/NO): YES